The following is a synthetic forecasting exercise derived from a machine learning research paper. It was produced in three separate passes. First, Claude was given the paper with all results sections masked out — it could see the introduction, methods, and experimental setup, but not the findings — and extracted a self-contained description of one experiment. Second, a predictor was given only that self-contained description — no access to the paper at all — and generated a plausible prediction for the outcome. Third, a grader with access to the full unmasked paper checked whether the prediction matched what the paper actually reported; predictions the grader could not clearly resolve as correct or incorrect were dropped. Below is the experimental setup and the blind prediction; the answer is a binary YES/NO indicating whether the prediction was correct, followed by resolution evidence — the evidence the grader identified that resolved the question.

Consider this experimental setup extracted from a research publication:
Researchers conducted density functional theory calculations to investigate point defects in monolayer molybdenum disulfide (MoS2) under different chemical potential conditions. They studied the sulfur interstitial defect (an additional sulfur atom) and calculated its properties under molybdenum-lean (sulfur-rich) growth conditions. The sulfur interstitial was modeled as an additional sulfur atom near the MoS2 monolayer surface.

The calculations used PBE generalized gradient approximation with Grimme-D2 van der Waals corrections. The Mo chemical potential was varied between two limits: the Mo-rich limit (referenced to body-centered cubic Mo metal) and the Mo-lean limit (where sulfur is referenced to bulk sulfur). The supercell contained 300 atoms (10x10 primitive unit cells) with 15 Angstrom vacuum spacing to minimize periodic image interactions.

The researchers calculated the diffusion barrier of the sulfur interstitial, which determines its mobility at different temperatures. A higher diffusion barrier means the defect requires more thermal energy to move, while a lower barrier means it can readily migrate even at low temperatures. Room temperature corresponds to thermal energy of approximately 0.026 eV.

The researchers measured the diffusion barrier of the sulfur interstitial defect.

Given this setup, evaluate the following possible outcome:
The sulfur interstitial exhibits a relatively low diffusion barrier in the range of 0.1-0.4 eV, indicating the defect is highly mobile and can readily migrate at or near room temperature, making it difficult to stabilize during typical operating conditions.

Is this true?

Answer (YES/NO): NO